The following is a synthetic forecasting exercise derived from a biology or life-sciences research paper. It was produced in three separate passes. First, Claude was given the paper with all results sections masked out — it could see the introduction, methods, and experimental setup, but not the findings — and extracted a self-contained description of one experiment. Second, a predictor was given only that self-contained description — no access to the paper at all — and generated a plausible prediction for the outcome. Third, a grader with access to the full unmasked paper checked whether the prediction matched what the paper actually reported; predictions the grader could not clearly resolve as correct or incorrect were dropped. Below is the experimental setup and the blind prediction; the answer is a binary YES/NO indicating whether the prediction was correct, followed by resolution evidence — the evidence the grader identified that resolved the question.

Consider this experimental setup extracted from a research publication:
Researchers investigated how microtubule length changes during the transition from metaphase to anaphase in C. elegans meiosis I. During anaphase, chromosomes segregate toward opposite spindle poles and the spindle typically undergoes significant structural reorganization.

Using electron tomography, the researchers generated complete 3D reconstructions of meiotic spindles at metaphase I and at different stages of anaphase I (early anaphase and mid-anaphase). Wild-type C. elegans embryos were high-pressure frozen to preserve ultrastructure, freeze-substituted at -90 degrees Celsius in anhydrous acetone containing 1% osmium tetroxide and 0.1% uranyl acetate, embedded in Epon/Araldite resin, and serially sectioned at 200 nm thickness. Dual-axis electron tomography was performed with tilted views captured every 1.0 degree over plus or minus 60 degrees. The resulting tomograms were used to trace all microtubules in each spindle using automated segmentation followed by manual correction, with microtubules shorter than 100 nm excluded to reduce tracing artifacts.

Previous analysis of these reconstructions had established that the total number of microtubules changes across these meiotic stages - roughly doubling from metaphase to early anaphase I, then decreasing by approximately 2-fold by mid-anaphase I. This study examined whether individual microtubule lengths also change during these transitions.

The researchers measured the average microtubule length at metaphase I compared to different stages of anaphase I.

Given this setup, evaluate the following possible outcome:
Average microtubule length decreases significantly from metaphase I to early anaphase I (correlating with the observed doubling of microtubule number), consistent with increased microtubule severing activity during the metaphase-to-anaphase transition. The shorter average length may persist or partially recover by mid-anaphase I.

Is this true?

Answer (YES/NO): YES